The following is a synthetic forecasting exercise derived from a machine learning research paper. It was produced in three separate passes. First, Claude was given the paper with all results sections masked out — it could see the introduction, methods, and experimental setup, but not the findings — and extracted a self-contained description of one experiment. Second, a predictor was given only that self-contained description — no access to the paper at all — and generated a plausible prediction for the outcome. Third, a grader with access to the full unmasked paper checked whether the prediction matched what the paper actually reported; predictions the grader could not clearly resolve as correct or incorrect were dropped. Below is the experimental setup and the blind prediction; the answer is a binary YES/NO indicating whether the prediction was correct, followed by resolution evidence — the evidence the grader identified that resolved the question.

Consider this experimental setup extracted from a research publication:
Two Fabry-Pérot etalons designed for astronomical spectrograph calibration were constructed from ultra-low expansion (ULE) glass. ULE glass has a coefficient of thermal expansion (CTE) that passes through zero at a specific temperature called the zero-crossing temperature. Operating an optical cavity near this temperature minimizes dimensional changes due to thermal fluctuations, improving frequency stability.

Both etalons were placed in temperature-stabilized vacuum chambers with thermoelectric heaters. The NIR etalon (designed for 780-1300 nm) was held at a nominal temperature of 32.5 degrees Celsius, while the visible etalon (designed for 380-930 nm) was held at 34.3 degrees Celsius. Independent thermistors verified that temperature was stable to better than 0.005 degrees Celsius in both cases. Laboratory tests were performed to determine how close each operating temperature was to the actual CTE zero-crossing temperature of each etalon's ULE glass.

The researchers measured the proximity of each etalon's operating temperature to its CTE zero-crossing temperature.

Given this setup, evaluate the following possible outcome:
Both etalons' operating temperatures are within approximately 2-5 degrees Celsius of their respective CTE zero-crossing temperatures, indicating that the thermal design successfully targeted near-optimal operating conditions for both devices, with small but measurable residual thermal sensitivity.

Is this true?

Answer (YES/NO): NO